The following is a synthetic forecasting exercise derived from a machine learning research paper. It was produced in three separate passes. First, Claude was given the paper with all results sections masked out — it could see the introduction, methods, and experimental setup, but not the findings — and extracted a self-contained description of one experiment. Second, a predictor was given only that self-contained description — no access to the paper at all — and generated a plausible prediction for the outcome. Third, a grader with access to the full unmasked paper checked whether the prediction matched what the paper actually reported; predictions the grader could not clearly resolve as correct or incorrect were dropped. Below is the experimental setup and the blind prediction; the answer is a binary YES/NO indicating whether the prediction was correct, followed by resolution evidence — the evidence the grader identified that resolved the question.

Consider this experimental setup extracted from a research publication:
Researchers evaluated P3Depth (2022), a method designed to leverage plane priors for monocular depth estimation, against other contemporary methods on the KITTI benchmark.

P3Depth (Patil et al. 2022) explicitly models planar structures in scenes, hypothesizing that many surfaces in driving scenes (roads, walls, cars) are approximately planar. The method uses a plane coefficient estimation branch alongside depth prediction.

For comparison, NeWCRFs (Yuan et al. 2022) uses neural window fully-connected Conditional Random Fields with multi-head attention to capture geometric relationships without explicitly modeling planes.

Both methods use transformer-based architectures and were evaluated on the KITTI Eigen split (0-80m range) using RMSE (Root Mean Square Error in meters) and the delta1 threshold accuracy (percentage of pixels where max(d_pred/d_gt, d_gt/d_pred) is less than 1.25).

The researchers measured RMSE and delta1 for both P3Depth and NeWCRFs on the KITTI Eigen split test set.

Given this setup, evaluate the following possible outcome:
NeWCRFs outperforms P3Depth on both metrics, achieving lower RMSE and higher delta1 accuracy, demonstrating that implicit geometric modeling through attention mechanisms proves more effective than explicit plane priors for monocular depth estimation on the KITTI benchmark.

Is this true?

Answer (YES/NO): YES